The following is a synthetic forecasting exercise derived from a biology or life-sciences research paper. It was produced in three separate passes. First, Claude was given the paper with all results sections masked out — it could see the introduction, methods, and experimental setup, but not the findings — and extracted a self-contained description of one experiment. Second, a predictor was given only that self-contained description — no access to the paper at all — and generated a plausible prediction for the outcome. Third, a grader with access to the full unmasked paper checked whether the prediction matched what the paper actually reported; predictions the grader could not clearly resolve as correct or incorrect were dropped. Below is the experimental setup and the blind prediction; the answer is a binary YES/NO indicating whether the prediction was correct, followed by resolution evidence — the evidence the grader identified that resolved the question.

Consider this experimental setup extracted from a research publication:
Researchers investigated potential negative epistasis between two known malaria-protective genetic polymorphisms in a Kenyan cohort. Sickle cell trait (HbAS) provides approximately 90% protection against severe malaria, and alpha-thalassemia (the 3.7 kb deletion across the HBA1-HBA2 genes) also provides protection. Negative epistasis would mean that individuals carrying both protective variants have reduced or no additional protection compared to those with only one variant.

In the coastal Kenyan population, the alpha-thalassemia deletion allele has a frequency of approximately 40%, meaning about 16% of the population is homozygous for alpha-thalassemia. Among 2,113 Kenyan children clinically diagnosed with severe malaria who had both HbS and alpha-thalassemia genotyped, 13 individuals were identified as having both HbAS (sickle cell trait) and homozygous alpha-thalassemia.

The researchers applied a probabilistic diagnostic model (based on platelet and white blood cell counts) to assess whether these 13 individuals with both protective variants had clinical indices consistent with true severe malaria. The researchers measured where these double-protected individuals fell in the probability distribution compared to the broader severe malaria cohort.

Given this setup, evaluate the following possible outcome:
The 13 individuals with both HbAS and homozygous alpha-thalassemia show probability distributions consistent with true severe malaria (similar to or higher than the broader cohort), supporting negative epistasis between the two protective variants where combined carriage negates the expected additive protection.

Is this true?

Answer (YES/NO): NO